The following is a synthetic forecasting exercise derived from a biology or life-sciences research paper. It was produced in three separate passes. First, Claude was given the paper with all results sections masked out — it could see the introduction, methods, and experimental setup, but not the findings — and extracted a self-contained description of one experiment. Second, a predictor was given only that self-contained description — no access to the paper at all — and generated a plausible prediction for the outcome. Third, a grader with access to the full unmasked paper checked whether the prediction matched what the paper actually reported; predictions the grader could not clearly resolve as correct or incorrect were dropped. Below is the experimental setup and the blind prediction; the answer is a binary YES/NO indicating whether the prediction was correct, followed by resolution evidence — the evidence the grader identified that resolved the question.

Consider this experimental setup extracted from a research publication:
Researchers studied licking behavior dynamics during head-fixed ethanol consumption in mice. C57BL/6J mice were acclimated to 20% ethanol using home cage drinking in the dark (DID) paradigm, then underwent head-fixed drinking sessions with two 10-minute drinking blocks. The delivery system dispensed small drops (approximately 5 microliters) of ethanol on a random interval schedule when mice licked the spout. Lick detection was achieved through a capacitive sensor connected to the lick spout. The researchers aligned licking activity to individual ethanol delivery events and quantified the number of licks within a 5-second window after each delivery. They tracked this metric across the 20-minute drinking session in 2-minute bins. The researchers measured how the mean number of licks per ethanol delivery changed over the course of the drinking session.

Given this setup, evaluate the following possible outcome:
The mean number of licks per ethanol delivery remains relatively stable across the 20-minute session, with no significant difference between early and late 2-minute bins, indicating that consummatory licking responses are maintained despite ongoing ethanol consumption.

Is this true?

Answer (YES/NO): NO